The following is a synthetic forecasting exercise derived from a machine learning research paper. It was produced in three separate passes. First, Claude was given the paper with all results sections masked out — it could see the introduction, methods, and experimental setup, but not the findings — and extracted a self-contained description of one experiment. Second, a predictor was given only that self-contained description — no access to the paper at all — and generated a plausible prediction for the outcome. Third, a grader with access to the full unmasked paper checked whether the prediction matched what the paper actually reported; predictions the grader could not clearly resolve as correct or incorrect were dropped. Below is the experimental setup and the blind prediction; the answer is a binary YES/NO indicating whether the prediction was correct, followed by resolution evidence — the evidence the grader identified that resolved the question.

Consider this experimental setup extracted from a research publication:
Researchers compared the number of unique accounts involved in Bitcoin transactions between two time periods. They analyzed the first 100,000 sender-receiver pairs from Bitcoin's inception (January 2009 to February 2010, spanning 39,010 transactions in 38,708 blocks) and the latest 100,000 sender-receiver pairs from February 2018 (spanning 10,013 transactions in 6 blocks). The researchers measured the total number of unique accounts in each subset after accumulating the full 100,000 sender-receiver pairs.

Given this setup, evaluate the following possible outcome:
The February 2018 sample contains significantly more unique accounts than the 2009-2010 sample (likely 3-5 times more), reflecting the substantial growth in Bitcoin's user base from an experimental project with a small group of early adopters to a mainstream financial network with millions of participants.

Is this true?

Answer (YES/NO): NO